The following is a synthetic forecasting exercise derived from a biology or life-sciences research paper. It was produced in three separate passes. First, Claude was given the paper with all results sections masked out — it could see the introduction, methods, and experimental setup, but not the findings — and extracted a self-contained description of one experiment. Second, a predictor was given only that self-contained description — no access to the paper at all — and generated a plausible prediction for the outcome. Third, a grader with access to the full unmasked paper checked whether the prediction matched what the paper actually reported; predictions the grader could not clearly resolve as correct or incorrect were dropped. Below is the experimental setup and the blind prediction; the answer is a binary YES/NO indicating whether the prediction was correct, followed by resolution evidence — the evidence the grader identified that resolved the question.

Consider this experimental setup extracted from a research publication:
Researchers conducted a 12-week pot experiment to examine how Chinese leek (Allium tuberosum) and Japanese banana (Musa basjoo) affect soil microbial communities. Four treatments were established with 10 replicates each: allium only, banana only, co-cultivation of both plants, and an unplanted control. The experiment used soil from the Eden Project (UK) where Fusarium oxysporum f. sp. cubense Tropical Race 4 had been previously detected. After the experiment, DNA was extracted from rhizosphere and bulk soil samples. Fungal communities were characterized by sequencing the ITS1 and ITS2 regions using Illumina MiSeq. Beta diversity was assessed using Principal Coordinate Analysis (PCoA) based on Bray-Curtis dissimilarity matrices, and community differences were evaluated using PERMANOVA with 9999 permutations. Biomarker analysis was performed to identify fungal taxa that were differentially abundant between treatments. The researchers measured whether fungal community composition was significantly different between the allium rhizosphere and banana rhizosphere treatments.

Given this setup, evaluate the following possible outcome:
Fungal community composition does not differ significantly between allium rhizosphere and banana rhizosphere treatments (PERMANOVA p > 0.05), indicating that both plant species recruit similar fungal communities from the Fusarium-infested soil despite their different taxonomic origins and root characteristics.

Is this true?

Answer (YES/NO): NO